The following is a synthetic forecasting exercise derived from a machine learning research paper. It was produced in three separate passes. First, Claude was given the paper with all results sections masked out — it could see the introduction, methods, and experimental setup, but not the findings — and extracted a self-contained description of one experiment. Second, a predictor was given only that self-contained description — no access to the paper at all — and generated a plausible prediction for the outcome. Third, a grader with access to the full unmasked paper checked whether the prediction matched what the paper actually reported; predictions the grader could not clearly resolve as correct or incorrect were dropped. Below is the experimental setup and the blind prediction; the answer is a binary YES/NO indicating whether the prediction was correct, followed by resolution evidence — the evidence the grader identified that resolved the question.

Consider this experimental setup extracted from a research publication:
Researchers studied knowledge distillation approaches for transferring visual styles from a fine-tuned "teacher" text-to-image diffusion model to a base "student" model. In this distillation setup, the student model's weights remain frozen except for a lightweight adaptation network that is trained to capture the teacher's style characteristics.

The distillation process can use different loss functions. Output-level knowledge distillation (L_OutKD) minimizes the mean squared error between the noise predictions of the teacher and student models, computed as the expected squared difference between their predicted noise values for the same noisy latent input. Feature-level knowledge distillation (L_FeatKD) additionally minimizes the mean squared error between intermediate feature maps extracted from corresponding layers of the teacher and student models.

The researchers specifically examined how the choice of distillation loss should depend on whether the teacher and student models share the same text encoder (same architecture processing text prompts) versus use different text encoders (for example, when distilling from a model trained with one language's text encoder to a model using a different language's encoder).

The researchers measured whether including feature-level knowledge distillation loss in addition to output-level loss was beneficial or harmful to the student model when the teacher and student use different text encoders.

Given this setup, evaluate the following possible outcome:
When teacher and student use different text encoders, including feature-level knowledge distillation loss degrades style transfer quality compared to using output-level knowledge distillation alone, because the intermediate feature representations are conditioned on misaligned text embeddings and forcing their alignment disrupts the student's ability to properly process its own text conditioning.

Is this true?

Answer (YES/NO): YES